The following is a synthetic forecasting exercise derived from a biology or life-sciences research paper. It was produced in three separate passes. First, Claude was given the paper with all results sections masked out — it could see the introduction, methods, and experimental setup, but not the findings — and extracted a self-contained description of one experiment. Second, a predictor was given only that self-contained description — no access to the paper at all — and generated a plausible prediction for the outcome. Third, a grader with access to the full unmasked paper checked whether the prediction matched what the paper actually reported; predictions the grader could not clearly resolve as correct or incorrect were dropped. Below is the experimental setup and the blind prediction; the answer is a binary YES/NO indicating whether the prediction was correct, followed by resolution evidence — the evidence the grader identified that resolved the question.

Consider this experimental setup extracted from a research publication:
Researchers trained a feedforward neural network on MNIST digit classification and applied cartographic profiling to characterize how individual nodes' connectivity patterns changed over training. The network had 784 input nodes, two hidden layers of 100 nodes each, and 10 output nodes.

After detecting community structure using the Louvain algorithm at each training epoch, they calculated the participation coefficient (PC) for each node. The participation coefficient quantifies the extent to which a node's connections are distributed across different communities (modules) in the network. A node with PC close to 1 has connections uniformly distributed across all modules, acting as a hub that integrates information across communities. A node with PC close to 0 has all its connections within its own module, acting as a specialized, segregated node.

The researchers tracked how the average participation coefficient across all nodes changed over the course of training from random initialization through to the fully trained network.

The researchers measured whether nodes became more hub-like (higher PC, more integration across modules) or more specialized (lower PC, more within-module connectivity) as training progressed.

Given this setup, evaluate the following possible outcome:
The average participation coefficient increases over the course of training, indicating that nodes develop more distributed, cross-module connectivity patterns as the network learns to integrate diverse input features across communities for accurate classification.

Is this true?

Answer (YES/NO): NO